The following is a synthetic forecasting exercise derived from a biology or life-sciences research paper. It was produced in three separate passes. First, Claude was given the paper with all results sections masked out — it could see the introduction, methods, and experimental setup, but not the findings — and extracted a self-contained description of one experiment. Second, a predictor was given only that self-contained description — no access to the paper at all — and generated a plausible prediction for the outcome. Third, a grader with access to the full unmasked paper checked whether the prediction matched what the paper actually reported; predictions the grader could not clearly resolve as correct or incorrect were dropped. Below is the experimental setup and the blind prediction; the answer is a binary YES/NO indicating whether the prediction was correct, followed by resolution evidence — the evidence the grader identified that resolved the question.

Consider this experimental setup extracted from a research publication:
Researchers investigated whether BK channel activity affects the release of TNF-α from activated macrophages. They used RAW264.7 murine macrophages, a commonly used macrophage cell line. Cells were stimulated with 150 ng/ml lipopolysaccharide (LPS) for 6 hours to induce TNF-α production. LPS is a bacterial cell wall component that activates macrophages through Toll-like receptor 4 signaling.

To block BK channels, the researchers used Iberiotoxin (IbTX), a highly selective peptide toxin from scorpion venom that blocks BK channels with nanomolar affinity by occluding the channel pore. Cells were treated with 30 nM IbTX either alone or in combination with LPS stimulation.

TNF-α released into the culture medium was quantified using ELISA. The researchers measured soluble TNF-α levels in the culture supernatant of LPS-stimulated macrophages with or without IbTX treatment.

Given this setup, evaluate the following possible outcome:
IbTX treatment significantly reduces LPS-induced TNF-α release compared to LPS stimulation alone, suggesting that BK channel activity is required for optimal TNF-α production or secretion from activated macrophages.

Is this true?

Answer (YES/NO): NO